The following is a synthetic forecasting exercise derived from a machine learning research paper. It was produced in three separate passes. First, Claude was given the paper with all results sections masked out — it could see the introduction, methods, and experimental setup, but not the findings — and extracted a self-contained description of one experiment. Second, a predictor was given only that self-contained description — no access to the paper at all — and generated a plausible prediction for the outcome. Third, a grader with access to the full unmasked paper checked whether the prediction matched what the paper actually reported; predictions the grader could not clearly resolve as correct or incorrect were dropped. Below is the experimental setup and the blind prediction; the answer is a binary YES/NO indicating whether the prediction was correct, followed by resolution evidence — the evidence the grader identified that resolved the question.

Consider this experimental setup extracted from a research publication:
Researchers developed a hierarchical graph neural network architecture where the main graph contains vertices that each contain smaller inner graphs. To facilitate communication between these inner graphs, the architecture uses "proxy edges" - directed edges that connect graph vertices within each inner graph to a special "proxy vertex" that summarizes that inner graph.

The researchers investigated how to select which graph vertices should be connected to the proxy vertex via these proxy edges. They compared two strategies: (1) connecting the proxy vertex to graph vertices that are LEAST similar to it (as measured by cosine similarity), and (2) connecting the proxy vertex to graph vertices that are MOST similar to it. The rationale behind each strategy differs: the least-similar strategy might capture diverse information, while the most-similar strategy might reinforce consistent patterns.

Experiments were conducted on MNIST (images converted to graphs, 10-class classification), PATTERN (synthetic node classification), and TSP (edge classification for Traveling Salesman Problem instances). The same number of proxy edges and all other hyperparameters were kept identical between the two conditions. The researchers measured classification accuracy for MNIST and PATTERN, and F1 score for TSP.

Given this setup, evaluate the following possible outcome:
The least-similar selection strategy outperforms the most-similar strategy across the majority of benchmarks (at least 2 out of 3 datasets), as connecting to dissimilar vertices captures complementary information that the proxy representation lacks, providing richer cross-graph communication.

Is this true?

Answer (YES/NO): YES